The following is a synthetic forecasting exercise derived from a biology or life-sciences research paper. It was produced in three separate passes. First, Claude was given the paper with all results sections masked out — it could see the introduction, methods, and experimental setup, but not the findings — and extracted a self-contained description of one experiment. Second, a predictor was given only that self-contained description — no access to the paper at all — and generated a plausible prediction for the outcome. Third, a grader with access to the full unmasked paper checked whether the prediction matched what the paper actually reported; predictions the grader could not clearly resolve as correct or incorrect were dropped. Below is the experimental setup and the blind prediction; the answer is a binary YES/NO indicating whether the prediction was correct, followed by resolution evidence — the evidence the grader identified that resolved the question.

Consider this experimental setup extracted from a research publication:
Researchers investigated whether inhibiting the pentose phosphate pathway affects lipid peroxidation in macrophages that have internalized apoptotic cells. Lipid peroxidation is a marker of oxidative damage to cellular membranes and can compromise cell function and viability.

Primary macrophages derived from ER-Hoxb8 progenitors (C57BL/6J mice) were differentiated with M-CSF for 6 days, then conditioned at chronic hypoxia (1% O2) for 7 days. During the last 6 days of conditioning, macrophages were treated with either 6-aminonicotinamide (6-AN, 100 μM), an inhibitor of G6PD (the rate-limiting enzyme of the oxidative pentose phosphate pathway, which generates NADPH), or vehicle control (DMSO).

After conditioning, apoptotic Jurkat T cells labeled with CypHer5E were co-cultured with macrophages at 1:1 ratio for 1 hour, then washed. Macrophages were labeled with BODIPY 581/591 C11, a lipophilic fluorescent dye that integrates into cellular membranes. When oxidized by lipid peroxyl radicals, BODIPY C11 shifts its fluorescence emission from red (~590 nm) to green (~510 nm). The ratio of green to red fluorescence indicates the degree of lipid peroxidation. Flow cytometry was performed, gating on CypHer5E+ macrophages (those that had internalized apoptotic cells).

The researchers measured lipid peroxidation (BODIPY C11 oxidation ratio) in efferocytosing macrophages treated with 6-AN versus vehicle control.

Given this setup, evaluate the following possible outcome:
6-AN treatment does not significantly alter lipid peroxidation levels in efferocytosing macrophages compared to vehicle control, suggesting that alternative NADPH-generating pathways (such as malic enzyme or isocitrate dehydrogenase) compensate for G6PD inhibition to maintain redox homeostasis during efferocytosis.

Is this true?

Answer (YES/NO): NO